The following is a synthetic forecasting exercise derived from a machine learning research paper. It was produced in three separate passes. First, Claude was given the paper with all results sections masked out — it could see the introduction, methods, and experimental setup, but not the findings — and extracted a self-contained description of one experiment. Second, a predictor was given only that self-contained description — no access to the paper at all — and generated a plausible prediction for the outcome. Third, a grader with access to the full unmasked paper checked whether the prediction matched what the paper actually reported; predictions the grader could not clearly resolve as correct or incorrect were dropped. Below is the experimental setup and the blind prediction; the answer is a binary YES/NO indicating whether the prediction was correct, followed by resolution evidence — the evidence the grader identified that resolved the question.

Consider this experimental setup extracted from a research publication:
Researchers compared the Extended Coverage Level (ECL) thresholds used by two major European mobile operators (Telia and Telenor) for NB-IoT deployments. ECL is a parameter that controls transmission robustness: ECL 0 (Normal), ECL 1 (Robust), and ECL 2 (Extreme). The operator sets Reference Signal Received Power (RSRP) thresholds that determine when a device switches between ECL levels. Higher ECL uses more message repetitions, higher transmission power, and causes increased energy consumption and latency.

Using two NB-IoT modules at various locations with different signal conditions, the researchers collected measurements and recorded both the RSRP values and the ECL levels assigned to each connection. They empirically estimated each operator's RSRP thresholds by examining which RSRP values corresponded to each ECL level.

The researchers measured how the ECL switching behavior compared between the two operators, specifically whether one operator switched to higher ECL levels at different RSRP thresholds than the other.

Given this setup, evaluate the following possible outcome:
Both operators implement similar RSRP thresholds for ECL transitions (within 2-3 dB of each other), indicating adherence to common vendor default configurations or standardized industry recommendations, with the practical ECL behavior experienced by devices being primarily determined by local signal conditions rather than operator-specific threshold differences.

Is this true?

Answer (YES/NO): NO